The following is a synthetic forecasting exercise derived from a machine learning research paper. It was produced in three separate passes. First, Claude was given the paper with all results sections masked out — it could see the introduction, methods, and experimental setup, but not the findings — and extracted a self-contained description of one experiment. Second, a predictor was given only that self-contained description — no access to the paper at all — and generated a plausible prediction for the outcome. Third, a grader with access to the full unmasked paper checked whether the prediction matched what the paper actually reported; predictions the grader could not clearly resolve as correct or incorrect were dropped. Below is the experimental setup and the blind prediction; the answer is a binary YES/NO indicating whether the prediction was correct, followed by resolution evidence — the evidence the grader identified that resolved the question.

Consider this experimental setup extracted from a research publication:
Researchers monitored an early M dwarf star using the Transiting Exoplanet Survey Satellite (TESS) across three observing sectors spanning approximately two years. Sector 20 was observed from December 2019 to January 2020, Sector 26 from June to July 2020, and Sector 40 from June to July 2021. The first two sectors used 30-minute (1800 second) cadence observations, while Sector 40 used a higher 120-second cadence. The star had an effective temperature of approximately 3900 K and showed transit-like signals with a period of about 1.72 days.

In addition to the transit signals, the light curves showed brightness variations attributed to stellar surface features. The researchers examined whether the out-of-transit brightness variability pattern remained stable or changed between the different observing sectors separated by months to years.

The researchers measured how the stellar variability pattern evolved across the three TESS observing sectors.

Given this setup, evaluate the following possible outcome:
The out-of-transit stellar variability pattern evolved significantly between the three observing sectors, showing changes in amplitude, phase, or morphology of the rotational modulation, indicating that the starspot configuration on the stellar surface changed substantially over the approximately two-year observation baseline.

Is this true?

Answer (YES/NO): YES